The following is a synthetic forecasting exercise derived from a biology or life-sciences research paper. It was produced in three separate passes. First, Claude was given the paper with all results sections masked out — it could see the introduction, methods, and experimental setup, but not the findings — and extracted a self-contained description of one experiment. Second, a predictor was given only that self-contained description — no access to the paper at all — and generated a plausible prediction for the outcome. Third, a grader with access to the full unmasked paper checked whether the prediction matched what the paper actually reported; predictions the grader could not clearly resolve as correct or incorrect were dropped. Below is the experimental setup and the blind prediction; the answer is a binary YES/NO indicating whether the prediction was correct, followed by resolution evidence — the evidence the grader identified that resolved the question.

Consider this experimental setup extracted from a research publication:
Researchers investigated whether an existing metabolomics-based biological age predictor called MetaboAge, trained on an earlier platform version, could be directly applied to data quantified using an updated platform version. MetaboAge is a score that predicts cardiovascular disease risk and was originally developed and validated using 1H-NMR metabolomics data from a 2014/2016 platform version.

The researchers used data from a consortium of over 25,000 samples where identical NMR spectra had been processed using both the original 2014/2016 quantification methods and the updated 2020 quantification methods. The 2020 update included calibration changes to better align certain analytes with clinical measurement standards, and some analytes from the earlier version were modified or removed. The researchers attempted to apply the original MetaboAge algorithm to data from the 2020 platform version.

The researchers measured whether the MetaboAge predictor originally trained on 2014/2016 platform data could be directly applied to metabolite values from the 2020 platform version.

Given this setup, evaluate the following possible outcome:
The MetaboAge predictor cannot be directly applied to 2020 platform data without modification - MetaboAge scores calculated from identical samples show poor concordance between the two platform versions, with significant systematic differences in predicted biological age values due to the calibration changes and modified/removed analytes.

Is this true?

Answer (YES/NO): NO